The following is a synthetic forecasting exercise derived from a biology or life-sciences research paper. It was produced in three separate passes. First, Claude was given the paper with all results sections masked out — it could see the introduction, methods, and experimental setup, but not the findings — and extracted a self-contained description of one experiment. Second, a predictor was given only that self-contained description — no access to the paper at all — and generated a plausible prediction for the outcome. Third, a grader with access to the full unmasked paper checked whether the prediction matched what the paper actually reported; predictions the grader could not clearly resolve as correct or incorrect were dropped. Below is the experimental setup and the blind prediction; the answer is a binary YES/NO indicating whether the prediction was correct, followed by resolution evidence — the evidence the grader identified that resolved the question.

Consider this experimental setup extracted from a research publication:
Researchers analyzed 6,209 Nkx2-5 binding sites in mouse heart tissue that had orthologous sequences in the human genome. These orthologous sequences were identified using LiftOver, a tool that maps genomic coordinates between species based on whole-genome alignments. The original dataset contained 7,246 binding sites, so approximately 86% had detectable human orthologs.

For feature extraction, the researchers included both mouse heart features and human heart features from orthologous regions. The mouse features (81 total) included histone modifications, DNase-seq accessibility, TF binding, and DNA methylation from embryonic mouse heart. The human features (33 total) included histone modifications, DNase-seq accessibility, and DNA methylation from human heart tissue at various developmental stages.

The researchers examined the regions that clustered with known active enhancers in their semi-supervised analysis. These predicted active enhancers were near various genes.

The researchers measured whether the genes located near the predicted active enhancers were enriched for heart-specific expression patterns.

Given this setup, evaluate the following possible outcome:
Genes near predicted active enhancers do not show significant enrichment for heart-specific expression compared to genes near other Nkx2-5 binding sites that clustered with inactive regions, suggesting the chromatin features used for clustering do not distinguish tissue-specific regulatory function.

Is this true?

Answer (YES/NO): NO